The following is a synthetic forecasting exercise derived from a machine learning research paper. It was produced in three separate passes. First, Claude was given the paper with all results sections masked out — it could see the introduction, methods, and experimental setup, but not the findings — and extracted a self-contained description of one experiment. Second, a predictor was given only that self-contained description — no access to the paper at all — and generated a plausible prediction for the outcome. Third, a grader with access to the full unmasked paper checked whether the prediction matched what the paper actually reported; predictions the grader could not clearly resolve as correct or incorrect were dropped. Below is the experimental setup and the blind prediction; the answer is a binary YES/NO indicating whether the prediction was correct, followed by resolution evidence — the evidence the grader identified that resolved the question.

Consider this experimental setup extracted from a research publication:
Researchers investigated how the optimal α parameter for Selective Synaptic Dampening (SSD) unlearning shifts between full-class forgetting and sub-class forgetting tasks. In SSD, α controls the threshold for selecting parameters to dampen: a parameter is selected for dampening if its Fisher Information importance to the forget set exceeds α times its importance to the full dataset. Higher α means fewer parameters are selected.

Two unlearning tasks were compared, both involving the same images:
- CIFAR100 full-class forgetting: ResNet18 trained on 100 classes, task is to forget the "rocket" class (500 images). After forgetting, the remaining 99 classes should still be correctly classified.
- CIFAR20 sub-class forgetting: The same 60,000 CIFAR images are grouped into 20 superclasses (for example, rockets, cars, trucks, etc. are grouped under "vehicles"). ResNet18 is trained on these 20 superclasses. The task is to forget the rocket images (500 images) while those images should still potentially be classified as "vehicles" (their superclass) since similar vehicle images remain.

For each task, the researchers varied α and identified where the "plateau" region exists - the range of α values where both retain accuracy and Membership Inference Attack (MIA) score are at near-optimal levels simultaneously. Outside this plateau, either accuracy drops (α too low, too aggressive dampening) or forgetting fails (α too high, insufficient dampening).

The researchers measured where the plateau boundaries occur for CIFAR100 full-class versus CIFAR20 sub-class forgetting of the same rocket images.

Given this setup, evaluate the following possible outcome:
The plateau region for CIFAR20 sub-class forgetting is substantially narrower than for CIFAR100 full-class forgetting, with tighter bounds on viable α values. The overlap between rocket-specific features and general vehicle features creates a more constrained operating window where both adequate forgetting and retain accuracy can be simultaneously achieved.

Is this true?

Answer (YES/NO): YES